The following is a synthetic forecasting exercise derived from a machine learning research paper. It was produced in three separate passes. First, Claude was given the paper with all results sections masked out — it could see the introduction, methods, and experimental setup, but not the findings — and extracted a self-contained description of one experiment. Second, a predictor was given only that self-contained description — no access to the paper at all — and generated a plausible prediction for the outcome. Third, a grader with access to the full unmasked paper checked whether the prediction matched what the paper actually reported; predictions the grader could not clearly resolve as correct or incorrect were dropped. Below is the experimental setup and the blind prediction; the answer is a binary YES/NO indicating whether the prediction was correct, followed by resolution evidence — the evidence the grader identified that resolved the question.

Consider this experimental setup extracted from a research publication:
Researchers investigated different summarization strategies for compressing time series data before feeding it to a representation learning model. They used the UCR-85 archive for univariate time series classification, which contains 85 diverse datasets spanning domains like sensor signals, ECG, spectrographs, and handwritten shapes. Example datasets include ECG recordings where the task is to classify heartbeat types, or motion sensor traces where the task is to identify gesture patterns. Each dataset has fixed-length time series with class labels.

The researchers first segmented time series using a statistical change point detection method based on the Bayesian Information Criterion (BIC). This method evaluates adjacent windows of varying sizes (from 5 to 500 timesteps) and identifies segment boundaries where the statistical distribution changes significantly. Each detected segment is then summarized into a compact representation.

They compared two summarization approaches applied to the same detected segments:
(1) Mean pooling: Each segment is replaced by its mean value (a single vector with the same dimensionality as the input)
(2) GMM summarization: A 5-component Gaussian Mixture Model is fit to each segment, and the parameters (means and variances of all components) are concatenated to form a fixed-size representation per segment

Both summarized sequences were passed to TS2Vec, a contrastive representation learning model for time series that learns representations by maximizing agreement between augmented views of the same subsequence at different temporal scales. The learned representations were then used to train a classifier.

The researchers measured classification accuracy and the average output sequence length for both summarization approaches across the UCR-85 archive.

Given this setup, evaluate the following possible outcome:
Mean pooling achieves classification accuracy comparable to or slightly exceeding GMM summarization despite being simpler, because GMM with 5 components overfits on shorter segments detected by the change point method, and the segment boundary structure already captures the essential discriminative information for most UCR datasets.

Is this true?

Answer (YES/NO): NO